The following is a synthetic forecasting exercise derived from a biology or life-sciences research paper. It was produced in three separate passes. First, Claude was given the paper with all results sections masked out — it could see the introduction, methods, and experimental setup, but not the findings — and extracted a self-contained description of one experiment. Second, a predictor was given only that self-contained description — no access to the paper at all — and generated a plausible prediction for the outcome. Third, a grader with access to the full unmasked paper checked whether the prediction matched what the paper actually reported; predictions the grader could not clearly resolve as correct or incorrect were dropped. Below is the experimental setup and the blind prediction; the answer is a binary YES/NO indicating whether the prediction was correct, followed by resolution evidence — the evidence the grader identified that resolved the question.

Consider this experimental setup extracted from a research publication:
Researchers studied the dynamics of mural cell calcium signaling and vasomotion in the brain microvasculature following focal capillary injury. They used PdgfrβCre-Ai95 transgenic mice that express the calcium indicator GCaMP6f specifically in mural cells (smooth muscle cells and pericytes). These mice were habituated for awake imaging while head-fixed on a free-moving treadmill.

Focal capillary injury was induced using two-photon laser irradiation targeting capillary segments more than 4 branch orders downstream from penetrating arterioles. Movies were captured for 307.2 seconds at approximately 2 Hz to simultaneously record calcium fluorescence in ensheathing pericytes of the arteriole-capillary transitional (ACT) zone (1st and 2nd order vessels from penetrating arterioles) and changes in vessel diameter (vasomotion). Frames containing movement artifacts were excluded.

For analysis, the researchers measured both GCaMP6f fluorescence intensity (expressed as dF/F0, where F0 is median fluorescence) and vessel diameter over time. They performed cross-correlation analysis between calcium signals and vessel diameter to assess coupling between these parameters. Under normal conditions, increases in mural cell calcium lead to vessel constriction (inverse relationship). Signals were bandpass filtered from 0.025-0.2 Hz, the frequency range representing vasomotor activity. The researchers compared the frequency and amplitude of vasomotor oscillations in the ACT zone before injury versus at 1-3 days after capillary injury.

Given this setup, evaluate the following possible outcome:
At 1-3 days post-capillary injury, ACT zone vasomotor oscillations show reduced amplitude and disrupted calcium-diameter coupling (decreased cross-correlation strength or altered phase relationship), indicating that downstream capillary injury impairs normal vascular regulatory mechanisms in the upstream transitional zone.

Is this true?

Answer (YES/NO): YES